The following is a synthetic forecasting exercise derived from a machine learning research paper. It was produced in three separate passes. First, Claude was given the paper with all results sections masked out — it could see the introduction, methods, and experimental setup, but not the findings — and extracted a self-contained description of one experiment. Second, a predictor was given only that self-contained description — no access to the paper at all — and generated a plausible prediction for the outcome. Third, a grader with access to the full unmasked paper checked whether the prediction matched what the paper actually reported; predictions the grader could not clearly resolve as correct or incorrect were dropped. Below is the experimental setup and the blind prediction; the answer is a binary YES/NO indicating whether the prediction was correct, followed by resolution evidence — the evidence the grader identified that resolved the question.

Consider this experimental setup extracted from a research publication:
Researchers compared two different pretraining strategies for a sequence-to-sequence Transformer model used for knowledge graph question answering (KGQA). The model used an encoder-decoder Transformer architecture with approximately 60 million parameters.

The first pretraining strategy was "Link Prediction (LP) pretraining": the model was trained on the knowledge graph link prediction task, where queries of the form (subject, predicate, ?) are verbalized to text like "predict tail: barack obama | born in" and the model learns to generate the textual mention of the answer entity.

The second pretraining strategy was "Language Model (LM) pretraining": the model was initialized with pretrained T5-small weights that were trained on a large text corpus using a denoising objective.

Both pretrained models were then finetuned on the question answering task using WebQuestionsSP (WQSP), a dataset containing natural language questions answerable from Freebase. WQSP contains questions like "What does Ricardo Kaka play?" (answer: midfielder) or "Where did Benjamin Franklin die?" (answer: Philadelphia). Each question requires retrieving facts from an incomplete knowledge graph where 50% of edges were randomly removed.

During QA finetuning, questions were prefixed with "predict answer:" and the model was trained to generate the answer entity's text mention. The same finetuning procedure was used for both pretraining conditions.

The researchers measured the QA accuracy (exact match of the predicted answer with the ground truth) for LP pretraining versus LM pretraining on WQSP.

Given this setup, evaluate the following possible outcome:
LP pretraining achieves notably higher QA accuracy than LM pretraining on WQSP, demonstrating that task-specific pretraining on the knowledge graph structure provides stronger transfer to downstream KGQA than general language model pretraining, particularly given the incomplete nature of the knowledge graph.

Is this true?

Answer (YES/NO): YES